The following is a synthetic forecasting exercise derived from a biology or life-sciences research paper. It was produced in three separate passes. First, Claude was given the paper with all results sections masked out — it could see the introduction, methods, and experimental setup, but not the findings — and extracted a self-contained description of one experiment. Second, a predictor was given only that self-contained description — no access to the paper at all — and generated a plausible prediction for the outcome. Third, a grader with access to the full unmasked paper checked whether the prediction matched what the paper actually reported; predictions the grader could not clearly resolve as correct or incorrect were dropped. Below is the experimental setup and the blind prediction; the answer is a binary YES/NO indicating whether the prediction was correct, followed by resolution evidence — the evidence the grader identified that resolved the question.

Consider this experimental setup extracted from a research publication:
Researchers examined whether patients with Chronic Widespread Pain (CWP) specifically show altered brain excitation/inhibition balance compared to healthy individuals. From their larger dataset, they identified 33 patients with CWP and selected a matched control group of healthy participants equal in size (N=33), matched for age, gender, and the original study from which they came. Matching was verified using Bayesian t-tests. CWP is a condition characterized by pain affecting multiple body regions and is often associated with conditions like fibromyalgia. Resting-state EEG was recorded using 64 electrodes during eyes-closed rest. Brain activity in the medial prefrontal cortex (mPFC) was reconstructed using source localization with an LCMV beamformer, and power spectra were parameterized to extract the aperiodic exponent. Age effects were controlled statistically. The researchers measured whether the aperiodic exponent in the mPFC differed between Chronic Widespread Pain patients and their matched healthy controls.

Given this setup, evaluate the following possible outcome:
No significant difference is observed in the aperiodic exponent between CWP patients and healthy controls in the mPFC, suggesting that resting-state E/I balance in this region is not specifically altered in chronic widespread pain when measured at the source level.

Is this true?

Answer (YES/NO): NO